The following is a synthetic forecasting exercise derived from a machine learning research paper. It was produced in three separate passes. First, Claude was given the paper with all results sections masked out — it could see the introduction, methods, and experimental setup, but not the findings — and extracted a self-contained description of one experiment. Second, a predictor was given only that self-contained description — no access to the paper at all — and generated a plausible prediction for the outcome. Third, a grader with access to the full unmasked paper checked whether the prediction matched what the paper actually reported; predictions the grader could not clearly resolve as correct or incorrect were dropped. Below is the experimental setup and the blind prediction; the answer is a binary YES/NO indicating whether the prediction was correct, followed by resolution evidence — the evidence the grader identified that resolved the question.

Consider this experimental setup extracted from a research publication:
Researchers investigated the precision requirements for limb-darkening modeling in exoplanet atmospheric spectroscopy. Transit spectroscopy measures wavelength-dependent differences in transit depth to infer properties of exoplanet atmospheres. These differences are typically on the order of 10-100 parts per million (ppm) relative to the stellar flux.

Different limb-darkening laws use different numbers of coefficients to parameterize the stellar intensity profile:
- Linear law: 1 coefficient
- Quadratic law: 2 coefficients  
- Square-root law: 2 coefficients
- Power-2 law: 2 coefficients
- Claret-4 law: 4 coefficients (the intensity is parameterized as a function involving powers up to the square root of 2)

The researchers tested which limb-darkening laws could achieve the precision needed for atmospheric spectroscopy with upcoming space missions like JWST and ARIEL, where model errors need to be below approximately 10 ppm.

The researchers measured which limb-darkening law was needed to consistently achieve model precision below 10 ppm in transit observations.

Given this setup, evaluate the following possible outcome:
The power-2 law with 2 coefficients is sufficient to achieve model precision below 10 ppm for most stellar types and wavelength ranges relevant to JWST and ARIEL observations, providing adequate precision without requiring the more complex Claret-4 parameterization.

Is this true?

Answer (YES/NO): NO